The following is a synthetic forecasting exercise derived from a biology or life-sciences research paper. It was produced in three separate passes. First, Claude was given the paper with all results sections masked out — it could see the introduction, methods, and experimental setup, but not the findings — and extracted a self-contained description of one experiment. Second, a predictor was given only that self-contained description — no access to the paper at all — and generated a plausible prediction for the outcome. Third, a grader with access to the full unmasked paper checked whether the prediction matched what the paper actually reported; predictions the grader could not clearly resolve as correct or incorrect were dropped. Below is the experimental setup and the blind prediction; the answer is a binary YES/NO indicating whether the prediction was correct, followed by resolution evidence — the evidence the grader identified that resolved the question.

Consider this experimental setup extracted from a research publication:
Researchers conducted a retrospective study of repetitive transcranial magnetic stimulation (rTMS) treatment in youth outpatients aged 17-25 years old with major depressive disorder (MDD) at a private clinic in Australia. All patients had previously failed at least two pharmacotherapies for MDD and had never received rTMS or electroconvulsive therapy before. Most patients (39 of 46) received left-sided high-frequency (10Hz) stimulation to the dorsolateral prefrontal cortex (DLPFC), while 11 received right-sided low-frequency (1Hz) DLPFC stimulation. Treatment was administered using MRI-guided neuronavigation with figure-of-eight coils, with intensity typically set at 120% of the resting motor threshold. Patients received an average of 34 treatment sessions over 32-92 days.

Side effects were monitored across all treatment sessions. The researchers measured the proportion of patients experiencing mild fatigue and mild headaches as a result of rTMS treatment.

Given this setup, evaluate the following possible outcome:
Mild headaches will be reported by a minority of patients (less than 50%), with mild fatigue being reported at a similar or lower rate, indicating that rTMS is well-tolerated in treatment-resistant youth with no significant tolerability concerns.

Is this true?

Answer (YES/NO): NO